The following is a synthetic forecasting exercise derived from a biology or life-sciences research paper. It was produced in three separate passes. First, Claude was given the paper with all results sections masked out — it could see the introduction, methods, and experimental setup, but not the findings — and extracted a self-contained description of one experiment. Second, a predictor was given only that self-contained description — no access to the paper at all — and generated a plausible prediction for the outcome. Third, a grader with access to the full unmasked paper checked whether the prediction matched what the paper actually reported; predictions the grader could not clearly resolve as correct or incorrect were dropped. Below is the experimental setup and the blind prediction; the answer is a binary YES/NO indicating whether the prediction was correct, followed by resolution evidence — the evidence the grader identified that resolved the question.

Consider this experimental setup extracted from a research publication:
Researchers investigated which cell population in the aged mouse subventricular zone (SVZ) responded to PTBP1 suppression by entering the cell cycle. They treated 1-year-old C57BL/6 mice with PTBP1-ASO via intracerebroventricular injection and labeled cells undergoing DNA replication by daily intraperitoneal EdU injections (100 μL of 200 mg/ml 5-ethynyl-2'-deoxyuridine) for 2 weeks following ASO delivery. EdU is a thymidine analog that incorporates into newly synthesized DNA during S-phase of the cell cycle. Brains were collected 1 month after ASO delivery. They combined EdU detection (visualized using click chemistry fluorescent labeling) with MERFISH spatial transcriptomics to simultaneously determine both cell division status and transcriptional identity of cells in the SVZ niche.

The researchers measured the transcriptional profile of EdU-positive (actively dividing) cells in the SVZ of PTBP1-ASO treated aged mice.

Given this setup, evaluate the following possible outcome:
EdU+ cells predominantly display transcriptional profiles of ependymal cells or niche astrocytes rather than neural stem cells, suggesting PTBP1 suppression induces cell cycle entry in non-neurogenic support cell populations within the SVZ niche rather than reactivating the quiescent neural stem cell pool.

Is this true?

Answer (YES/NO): NO